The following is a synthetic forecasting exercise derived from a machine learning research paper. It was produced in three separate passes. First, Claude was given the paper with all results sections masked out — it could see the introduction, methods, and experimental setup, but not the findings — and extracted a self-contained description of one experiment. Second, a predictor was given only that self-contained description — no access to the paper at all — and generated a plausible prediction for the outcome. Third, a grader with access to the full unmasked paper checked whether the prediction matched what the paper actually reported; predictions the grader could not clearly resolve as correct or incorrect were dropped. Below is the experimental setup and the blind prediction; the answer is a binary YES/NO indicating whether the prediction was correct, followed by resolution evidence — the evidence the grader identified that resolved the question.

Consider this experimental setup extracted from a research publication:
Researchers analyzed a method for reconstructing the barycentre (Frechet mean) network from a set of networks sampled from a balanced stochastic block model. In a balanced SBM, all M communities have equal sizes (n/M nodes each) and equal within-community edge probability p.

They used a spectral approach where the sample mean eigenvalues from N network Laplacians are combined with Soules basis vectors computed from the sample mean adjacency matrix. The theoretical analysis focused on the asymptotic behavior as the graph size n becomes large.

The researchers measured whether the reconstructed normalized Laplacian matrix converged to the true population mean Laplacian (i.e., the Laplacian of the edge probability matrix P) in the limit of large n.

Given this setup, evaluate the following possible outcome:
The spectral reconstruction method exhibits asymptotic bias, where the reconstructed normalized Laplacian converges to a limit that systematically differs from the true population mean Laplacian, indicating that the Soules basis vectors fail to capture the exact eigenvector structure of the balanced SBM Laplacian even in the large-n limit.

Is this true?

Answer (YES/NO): NO